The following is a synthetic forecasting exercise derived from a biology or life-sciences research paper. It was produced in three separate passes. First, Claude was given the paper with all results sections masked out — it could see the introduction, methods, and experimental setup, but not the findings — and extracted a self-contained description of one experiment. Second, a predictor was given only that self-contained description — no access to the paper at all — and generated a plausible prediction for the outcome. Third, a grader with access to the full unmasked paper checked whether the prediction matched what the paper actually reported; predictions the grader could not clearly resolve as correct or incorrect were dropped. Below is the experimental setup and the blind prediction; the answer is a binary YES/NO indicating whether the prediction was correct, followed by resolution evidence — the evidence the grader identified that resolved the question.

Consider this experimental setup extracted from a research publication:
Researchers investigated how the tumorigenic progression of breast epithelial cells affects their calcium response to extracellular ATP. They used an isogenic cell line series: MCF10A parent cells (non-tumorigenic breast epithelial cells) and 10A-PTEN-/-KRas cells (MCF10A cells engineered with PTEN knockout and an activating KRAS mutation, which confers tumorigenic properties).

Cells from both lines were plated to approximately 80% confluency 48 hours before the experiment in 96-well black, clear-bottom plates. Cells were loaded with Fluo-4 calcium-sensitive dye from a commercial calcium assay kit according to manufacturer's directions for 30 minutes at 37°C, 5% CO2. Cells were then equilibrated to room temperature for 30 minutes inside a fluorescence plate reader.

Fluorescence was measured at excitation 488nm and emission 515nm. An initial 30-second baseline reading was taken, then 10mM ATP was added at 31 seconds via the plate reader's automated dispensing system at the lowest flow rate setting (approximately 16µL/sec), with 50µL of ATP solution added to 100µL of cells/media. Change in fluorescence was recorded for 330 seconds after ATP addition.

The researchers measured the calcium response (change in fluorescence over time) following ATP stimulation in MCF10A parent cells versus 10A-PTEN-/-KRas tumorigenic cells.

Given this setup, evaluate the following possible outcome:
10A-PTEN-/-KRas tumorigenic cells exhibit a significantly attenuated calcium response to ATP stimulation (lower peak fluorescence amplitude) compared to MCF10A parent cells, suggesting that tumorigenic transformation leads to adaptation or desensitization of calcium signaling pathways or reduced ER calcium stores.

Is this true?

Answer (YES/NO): YES